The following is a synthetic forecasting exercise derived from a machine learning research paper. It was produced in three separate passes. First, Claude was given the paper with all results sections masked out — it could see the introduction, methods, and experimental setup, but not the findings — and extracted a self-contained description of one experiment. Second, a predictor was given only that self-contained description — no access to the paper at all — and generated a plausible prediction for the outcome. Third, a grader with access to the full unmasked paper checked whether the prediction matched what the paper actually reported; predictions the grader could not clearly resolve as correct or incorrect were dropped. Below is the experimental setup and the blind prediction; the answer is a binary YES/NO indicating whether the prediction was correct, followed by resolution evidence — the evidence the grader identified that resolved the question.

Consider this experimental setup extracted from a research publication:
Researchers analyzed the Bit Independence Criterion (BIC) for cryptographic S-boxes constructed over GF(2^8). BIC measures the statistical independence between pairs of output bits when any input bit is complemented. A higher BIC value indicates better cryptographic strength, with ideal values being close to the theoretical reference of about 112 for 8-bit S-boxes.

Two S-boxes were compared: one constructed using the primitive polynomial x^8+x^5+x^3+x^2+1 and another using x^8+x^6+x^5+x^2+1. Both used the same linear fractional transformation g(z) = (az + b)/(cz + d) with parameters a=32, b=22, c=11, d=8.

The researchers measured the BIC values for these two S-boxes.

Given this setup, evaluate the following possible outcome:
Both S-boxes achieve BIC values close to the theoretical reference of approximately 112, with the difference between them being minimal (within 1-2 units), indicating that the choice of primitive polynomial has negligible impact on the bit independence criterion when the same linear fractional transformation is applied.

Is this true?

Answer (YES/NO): NO